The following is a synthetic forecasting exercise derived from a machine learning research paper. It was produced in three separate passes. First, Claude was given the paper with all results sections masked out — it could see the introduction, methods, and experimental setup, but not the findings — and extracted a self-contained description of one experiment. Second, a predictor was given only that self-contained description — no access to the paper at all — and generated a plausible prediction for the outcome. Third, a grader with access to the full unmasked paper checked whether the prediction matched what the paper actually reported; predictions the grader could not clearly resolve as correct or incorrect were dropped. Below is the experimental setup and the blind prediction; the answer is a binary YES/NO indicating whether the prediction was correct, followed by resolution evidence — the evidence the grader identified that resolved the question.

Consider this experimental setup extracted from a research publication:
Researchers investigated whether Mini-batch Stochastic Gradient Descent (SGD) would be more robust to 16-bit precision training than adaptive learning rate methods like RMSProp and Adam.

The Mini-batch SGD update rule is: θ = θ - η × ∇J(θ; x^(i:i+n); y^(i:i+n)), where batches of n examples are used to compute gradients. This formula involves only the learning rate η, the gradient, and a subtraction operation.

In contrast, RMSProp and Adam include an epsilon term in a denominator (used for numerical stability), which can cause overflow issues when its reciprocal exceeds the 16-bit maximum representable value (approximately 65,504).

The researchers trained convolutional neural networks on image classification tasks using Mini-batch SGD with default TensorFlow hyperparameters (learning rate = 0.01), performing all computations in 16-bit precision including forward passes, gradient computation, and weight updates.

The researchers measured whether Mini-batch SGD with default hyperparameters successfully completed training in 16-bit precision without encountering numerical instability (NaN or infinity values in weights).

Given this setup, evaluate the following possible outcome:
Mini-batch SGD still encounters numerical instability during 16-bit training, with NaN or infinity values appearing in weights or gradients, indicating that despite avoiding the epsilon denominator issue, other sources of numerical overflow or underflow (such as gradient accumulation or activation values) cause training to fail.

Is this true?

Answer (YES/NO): NO